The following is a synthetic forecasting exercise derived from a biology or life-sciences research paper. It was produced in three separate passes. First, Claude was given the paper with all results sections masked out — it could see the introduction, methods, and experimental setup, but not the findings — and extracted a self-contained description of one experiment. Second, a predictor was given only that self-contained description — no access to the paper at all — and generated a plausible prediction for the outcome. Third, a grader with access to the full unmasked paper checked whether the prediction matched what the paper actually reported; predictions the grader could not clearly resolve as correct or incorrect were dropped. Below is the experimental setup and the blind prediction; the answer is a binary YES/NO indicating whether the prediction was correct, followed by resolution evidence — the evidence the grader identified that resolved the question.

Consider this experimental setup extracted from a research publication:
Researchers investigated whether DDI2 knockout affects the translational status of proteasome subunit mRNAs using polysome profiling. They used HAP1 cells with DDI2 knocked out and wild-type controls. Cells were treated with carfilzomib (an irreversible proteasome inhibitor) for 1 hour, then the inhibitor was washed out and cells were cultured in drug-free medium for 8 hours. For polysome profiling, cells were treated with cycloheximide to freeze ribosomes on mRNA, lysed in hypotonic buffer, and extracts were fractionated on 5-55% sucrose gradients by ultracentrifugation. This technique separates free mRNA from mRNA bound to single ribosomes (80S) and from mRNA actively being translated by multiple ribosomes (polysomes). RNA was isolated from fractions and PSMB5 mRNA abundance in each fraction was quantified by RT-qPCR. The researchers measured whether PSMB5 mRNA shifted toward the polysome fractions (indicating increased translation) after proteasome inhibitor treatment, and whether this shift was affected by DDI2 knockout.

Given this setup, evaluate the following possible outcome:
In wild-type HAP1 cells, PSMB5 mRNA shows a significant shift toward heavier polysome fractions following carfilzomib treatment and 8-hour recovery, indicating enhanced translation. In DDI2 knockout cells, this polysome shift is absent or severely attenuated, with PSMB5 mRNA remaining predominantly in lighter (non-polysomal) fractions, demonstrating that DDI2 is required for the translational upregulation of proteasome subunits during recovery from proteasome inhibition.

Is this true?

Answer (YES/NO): NO